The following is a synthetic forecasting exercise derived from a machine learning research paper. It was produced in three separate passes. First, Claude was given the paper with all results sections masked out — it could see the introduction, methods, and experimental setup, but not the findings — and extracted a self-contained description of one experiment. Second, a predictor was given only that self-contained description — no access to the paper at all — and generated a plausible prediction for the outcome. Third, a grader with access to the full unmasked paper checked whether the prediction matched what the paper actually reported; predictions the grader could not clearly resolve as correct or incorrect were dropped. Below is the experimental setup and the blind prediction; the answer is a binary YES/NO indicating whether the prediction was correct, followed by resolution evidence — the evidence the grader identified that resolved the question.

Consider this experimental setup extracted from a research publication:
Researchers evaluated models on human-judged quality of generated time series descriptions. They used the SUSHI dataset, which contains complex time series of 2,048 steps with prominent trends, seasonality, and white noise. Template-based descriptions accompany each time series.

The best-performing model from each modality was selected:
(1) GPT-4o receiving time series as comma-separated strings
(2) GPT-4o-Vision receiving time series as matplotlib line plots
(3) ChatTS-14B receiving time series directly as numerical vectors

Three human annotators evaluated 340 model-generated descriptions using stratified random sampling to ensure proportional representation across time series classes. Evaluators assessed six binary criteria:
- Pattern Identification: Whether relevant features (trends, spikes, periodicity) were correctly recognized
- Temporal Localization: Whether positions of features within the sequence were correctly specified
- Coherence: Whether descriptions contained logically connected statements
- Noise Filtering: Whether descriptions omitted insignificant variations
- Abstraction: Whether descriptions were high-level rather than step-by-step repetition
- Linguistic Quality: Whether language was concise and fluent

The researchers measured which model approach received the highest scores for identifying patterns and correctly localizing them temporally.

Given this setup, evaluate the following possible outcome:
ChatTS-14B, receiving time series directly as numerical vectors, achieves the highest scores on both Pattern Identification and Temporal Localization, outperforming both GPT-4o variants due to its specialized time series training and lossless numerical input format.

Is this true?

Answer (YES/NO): NO